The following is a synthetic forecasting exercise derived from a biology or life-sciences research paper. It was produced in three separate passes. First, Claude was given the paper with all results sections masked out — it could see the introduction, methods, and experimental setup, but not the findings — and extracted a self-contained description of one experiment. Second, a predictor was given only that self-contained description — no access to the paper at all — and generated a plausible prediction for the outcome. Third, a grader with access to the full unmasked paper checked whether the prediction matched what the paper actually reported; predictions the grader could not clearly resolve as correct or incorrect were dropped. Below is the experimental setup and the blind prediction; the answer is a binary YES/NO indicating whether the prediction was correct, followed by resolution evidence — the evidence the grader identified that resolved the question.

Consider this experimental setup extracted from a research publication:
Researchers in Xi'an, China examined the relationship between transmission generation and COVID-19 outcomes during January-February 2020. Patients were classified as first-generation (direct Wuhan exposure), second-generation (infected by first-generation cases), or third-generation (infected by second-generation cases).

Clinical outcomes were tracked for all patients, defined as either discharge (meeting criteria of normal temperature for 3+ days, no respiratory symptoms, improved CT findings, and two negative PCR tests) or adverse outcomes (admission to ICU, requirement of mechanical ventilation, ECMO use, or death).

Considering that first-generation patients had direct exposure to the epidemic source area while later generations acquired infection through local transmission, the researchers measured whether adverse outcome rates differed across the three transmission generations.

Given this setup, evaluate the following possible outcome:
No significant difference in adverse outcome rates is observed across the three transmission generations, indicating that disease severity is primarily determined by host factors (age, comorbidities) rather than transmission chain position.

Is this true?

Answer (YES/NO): YES